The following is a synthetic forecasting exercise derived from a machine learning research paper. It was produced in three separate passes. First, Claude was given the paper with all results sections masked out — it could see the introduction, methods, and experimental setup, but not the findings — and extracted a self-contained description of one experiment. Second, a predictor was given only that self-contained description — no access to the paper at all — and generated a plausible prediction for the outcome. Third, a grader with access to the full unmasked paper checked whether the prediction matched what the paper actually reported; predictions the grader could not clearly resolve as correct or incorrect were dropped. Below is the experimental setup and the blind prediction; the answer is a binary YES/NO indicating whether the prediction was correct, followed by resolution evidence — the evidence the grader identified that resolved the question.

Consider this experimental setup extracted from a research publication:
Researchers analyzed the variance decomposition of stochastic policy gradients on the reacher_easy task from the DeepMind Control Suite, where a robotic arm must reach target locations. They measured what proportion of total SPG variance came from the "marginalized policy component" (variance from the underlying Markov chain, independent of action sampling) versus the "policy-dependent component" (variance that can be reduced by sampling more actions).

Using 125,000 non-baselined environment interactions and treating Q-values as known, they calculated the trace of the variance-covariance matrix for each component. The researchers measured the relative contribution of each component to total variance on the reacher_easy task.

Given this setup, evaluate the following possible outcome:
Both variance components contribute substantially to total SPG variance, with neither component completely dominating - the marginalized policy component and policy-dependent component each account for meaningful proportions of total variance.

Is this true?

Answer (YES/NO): YES